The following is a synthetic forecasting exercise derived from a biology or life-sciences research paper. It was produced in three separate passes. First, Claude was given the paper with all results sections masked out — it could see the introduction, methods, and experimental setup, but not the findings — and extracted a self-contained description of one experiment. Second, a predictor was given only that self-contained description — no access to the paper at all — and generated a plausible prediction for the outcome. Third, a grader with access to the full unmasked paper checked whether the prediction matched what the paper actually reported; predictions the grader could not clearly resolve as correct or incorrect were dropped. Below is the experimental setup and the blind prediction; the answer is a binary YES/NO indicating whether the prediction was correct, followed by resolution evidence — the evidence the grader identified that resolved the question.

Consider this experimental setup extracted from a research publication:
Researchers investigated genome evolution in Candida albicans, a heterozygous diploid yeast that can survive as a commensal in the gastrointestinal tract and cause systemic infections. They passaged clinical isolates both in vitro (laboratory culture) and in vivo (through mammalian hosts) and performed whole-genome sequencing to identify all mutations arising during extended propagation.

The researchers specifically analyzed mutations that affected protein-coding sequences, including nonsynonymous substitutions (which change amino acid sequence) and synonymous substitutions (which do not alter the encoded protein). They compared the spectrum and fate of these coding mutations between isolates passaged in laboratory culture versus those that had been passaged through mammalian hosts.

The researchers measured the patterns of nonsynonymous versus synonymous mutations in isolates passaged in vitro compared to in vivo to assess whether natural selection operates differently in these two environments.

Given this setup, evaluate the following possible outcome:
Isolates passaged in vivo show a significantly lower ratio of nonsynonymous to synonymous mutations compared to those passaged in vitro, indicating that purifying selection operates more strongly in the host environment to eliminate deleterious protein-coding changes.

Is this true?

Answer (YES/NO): YES